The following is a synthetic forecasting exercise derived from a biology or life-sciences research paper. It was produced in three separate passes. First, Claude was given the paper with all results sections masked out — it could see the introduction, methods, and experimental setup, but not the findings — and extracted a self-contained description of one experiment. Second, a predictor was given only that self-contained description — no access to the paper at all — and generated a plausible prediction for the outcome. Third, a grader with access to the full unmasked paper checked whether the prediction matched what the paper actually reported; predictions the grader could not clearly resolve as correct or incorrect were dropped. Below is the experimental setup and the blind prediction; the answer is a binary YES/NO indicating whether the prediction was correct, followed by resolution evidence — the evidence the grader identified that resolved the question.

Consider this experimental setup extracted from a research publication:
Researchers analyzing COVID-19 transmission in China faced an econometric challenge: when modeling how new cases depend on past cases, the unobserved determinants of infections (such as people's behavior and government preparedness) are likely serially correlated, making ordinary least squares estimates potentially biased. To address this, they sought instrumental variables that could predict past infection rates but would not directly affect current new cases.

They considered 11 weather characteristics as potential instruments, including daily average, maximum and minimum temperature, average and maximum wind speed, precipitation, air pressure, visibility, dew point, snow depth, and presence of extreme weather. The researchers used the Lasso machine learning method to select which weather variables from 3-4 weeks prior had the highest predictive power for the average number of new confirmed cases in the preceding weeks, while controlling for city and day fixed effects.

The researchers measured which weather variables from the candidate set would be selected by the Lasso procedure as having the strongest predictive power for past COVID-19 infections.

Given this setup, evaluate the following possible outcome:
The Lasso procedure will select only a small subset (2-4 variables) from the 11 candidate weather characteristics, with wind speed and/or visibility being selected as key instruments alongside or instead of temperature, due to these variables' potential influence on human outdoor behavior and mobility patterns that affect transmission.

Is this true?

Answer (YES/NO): NO